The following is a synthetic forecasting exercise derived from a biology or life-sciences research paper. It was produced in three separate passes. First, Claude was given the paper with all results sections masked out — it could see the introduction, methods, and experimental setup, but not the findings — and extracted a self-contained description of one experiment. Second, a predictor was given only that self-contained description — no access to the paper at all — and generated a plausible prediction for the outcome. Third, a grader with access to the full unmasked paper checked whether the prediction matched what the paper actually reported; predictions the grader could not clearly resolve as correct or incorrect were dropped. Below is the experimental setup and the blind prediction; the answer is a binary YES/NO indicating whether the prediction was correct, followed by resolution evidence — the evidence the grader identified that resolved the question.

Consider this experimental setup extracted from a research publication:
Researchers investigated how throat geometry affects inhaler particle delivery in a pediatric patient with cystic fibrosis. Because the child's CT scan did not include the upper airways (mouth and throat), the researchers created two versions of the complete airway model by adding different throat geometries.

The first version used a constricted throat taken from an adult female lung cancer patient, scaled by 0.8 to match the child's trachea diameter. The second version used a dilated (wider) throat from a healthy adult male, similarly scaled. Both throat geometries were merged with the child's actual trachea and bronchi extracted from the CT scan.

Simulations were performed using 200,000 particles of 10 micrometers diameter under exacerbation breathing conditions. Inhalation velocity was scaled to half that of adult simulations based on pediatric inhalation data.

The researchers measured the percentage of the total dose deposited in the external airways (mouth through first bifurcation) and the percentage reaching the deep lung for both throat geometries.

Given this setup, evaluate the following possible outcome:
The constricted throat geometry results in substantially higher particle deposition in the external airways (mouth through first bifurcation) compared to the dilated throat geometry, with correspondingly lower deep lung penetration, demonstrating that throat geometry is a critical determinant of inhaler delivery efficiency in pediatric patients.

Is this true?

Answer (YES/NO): YES